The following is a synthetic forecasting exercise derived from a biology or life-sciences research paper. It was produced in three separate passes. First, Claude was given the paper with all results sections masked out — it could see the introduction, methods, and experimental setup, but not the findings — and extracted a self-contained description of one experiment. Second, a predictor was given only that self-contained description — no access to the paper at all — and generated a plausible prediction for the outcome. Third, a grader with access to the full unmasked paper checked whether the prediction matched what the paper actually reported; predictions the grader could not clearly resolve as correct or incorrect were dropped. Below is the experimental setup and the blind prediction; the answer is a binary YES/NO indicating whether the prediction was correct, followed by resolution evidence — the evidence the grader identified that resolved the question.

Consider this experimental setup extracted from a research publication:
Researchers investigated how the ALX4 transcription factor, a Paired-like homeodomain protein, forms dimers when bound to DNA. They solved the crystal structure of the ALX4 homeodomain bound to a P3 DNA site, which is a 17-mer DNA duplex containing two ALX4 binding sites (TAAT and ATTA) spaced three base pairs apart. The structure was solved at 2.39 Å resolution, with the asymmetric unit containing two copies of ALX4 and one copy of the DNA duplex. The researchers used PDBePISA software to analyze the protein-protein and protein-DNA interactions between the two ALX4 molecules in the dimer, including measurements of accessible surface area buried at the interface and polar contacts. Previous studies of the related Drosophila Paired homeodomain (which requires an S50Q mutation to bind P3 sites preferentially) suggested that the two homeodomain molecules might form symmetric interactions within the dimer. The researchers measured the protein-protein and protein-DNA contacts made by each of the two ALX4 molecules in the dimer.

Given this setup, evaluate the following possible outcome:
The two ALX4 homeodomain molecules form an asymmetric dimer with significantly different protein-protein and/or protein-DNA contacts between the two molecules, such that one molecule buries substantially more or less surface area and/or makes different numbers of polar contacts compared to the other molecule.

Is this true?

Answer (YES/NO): YES